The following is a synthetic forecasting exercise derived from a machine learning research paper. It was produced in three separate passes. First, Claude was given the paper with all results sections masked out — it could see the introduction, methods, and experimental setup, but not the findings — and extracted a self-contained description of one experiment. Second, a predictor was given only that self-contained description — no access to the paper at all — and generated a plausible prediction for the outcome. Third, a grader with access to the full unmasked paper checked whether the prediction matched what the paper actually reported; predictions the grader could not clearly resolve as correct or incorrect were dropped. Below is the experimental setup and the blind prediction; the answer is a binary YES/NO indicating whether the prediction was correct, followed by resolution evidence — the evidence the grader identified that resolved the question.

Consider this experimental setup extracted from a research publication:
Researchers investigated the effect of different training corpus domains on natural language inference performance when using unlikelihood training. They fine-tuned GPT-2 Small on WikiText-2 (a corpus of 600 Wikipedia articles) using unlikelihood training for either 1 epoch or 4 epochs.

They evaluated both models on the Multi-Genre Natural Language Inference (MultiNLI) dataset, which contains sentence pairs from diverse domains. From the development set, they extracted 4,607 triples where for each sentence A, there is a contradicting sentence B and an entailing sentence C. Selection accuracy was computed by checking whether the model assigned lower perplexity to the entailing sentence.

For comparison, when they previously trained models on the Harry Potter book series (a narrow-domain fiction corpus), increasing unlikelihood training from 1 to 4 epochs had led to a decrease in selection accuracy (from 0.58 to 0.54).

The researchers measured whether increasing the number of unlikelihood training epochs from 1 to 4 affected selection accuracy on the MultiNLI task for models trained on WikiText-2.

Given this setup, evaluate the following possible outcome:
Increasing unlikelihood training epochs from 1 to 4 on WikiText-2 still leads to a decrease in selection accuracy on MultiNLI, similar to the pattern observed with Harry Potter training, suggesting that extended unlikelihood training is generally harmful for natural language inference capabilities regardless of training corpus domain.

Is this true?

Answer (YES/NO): NO